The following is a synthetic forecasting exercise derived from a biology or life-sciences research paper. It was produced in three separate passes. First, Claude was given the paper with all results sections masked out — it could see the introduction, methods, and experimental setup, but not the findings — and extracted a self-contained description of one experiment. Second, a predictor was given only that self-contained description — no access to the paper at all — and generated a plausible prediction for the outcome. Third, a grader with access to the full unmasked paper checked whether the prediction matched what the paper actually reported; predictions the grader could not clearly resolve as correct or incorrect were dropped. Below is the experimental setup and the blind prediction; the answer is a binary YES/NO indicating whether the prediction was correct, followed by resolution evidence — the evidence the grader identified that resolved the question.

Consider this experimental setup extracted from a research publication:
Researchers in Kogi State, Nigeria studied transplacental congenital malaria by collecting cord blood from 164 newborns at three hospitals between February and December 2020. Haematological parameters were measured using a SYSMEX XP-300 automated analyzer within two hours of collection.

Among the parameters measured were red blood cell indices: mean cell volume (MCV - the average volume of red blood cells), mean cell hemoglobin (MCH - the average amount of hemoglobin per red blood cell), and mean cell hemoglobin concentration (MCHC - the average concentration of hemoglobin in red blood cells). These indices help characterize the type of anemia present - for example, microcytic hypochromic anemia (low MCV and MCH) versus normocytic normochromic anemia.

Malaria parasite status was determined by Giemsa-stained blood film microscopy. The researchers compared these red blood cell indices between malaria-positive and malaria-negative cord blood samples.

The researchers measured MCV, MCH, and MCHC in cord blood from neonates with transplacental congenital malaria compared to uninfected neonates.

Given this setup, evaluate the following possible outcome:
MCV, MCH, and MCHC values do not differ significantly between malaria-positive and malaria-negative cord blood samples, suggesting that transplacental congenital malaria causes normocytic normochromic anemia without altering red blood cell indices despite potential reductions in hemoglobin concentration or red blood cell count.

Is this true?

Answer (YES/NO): NO